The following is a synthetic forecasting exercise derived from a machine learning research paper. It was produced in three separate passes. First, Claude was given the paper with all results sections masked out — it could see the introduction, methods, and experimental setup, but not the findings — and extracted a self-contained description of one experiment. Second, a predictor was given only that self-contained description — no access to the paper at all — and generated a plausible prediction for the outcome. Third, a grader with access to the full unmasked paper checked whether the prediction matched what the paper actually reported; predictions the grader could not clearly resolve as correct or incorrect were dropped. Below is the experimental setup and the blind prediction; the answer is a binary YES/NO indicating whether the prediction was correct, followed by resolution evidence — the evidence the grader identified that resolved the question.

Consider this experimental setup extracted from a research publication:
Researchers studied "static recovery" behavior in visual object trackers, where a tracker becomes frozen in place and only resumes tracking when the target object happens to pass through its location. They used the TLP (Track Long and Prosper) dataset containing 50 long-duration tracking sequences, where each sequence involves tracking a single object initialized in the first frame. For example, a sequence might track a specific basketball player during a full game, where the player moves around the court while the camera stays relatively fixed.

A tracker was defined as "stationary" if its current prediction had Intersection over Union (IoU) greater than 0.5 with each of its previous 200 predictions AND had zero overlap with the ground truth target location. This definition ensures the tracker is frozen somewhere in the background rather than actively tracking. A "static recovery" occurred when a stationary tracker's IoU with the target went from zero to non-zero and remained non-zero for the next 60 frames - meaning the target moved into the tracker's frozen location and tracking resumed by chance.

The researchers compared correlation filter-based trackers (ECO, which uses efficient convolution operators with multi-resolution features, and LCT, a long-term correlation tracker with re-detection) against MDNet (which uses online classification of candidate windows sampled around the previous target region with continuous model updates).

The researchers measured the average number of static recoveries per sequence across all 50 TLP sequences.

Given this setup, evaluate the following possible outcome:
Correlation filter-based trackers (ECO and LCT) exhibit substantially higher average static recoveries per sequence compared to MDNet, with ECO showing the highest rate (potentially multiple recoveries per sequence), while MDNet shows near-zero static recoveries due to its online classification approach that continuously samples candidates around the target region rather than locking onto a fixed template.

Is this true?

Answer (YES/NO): NO